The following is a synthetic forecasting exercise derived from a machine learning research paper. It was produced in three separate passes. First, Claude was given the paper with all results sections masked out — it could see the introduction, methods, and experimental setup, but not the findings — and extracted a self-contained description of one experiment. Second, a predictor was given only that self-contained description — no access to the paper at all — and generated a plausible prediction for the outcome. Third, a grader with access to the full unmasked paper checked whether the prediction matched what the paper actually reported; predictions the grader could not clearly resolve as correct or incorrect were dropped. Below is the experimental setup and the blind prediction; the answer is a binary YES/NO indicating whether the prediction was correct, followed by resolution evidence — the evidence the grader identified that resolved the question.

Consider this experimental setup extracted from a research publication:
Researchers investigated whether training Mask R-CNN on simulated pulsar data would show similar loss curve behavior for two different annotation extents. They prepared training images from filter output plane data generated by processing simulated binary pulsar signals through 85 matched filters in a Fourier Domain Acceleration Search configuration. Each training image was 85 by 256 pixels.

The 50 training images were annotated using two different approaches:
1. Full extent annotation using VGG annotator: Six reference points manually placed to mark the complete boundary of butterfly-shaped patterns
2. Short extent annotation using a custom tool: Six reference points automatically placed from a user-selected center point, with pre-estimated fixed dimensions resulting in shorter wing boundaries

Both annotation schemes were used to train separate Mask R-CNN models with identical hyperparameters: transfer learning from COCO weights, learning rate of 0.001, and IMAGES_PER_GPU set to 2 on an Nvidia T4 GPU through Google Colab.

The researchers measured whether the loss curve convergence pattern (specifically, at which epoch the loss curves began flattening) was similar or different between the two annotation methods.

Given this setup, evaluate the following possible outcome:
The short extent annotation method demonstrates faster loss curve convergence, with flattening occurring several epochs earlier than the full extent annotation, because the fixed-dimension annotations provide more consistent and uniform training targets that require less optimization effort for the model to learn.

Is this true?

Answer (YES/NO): NO